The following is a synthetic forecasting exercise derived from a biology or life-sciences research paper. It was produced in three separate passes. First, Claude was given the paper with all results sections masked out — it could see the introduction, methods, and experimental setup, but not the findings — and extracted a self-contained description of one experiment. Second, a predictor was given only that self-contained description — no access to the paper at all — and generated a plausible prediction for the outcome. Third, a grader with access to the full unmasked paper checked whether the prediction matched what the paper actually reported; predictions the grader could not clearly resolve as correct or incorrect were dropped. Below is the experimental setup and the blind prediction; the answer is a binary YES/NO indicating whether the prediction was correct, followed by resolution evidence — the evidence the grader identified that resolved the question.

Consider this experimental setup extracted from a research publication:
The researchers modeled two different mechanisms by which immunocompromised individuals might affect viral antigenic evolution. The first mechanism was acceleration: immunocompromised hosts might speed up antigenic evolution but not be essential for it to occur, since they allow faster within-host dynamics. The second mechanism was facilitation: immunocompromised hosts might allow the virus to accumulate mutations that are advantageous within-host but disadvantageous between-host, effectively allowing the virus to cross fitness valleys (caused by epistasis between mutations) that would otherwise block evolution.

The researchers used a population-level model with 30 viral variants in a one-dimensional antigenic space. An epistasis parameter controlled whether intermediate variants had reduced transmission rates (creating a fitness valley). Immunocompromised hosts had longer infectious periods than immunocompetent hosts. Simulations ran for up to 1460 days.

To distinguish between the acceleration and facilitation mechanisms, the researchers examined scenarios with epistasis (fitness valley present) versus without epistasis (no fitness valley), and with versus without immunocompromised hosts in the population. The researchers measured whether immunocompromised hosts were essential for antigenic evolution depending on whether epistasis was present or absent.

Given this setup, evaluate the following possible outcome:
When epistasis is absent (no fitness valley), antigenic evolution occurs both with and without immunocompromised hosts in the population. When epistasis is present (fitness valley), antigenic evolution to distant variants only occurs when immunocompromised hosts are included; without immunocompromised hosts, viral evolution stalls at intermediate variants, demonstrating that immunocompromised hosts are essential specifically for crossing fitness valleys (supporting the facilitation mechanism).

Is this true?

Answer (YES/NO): YES